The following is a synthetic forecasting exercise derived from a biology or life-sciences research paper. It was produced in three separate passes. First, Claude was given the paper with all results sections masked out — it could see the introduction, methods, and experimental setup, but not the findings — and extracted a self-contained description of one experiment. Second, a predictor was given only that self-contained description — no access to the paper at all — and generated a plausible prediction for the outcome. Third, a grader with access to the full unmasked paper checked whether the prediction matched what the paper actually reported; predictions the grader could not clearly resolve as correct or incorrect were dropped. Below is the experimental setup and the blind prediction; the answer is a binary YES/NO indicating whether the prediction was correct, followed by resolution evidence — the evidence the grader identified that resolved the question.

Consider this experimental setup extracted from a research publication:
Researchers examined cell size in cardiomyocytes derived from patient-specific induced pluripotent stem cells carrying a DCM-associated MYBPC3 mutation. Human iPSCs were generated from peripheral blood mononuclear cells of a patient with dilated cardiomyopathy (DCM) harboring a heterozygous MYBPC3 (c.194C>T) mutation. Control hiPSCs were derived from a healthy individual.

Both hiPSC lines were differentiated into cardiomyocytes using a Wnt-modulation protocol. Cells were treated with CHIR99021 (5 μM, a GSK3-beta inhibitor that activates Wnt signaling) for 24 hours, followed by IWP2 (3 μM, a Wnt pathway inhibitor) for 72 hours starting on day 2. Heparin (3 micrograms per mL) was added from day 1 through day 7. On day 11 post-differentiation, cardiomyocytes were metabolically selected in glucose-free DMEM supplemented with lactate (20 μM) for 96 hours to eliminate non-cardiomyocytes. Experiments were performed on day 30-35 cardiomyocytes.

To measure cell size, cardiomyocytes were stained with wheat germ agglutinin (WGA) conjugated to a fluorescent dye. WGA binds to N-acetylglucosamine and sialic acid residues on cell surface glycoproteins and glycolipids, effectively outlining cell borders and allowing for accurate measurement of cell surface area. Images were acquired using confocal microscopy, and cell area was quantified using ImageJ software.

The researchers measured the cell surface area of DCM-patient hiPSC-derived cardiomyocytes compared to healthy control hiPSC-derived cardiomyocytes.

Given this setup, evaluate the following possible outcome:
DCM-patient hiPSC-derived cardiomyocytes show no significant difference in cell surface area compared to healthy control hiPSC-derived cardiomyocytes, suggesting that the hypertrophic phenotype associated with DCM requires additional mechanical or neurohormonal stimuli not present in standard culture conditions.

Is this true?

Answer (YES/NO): NO